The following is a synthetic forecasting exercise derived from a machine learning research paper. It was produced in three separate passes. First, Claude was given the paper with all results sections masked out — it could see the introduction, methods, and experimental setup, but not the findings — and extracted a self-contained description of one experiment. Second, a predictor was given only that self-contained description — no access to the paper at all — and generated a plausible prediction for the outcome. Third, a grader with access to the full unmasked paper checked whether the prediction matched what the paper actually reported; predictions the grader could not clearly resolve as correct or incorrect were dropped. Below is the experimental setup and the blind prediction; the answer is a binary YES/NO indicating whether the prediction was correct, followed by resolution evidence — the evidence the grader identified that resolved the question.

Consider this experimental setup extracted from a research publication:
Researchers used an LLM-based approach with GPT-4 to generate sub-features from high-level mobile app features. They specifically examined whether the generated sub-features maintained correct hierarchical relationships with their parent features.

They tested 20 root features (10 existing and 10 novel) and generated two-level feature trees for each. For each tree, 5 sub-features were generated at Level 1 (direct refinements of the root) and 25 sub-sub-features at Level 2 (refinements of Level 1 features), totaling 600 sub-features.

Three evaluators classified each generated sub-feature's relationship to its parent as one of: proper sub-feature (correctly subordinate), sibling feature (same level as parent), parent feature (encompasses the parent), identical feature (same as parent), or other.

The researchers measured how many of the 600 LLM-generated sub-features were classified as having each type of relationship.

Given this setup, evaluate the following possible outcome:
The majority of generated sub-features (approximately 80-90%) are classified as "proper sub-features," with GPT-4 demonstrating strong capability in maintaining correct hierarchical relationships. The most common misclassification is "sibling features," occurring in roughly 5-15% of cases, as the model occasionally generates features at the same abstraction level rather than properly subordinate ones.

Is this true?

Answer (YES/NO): NO